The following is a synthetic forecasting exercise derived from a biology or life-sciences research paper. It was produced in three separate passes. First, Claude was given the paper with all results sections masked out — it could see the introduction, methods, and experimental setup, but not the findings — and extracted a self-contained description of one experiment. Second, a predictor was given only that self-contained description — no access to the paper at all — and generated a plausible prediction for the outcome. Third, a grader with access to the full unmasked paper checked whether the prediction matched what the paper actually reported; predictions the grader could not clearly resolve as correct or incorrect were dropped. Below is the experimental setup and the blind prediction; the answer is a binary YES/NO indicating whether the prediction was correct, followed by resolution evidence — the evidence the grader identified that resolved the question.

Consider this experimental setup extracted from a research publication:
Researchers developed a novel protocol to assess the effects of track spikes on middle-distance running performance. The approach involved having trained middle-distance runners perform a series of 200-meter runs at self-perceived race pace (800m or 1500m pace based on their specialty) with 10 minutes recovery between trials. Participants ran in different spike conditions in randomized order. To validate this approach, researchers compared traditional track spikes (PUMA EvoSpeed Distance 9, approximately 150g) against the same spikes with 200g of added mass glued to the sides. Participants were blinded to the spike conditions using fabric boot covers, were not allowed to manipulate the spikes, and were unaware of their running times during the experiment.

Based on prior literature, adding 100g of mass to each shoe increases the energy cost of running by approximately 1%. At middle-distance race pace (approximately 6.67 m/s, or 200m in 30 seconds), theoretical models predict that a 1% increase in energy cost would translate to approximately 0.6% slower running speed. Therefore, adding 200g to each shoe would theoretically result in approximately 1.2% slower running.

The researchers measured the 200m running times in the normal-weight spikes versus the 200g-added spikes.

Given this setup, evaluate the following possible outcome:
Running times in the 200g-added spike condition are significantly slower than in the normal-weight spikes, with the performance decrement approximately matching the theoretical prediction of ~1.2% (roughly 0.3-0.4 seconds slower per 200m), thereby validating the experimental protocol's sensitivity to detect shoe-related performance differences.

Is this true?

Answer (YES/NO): YES